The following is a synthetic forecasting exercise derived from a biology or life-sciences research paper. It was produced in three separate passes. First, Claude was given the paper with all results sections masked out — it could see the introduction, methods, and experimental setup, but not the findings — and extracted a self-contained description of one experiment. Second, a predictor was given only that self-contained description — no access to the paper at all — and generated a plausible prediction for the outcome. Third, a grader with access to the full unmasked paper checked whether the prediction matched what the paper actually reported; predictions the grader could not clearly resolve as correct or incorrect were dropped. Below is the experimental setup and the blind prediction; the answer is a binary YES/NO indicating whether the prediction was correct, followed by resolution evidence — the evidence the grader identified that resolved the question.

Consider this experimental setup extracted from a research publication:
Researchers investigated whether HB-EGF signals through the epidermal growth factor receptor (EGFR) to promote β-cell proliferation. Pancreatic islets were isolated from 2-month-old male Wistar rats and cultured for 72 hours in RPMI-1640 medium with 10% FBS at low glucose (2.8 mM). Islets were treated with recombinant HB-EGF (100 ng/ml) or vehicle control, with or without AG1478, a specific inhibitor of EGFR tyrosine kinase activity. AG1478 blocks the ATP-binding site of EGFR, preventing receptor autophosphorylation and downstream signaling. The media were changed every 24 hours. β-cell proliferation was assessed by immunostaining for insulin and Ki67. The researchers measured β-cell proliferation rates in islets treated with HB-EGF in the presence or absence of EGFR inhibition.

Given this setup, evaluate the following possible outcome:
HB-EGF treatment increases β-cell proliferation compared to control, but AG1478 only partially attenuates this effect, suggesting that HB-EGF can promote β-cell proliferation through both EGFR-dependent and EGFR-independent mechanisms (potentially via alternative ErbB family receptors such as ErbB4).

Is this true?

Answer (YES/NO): NO